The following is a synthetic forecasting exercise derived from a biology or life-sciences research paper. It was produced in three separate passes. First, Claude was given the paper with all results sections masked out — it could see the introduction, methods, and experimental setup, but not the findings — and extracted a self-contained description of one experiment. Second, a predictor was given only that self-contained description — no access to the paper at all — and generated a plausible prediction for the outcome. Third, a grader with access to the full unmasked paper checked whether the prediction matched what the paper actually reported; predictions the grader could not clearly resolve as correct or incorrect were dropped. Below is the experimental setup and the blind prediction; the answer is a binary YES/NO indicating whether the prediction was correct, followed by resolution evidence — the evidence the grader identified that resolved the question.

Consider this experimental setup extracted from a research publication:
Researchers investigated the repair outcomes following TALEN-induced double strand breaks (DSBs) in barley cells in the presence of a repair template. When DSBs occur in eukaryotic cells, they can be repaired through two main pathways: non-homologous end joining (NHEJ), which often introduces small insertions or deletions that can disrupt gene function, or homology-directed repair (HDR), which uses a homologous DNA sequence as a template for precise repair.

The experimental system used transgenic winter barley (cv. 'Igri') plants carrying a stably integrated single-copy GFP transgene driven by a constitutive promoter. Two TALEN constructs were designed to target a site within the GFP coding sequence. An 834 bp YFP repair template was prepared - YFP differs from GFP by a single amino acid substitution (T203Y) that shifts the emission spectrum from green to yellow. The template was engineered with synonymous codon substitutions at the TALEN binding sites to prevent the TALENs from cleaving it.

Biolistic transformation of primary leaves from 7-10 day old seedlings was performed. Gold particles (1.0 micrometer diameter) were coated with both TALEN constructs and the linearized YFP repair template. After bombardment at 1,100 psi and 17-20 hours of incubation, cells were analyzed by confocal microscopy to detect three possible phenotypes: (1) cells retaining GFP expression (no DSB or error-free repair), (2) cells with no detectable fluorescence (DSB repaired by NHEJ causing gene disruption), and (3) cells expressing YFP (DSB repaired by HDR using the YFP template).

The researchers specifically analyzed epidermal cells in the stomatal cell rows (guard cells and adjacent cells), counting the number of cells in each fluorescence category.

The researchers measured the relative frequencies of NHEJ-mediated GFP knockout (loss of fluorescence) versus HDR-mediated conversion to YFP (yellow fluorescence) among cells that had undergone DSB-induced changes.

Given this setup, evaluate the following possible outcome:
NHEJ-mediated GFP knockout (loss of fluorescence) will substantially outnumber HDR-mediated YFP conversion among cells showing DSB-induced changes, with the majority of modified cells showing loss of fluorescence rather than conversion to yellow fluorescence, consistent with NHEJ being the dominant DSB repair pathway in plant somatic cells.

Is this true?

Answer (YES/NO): YES